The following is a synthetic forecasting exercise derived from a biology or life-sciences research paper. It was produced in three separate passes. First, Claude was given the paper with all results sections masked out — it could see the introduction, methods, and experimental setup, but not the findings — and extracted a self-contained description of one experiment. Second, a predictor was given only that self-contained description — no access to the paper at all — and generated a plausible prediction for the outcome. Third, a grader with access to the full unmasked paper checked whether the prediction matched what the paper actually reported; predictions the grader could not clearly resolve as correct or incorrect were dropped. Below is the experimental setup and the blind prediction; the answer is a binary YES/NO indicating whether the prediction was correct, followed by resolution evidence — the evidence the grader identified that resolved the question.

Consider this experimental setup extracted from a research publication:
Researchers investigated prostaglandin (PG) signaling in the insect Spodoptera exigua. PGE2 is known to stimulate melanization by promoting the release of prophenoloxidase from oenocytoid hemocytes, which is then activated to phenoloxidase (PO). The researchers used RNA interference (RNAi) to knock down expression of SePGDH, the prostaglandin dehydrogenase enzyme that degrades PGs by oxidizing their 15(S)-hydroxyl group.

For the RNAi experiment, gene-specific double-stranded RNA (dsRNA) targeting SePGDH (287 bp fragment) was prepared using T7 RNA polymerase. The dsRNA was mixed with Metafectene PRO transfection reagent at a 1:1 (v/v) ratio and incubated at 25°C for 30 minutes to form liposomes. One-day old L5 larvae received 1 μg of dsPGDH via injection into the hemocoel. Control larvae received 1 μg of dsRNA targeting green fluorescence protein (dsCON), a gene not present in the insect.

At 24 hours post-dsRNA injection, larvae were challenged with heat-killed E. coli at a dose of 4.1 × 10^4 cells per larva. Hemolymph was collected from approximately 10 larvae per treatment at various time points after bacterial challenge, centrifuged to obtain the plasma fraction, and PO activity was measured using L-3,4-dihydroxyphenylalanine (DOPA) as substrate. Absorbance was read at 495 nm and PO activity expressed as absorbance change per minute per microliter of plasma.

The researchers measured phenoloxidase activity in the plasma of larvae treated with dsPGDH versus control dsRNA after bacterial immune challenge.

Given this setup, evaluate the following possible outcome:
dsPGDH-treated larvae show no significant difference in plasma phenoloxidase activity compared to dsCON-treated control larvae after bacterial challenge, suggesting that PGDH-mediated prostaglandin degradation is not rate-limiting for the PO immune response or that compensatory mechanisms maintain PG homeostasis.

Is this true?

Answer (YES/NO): NO